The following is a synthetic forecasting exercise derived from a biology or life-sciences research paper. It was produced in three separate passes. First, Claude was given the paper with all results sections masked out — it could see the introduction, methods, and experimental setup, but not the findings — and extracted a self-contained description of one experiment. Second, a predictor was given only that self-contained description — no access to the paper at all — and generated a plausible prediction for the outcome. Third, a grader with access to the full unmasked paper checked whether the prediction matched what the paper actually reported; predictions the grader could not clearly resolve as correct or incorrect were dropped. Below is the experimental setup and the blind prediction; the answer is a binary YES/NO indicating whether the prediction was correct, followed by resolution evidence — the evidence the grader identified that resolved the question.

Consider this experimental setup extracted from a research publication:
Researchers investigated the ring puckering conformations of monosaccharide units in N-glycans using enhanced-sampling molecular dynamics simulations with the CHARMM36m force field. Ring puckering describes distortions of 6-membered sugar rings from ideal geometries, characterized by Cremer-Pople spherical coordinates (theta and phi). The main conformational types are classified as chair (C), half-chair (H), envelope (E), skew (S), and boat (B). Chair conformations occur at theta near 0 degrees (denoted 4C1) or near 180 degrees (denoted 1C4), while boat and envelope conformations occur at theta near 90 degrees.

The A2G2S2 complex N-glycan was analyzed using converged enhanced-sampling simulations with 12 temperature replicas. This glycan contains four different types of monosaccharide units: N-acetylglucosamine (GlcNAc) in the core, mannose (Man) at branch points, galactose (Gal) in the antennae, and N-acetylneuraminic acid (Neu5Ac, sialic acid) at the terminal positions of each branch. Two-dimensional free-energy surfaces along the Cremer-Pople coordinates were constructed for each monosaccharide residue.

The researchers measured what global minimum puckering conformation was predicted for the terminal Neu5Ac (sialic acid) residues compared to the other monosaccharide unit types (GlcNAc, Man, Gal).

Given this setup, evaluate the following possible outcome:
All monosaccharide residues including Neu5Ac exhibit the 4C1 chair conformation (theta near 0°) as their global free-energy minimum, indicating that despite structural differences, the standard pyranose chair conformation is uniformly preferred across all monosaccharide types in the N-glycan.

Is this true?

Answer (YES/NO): NO